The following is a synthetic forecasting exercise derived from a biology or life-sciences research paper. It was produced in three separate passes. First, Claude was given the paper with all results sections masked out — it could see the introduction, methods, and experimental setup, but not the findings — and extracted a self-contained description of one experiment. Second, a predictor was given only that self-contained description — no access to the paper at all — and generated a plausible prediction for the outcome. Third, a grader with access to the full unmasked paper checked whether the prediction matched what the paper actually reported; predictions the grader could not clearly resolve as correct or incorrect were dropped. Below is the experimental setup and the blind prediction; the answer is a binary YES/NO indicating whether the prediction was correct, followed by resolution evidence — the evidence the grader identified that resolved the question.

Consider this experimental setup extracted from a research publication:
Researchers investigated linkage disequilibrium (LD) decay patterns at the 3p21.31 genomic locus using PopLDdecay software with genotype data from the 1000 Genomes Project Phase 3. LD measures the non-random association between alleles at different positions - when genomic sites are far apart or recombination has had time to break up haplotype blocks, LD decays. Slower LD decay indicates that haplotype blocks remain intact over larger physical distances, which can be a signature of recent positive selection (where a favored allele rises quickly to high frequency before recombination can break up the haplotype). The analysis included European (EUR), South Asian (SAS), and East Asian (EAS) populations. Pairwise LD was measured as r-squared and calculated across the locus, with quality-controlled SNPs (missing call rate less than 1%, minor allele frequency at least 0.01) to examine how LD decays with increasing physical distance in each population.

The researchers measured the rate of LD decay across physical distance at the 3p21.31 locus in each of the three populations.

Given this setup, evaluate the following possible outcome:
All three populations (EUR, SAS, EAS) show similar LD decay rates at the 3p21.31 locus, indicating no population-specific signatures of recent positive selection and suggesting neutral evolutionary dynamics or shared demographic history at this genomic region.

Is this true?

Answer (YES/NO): NO